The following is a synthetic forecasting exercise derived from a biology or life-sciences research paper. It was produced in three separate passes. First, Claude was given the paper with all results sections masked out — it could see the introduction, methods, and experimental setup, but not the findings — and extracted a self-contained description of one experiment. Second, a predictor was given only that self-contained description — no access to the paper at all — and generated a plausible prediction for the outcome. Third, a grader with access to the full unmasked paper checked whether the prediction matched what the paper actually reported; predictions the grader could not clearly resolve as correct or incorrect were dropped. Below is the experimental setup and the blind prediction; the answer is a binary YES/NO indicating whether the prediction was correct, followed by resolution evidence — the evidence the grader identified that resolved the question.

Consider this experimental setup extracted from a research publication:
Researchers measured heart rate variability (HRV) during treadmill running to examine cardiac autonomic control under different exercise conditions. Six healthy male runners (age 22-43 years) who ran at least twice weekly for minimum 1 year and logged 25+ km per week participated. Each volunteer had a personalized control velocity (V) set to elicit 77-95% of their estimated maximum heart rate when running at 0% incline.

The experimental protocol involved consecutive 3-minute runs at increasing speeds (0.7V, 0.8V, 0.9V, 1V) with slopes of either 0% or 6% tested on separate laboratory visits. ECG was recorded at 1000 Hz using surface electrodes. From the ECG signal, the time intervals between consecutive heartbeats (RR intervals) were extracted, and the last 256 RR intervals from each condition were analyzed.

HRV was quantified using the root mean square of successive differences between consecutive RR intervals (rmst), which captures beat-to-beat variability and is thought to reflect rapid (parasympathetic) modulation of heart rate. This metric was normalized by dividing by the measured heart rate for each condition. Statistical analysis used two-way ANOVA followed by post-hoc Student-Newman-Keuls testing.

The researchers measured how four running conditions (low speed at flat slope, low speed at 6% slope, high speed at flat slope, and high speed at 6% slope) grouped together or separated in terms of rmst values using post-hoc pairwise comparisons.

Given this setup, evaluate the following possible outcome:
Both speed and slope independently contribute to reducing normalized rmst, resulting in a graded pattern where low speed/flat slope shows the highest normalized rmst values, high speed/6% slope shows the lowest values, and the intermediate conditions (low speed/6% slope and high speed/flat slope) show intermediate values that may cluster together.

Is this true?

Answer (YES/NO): NO